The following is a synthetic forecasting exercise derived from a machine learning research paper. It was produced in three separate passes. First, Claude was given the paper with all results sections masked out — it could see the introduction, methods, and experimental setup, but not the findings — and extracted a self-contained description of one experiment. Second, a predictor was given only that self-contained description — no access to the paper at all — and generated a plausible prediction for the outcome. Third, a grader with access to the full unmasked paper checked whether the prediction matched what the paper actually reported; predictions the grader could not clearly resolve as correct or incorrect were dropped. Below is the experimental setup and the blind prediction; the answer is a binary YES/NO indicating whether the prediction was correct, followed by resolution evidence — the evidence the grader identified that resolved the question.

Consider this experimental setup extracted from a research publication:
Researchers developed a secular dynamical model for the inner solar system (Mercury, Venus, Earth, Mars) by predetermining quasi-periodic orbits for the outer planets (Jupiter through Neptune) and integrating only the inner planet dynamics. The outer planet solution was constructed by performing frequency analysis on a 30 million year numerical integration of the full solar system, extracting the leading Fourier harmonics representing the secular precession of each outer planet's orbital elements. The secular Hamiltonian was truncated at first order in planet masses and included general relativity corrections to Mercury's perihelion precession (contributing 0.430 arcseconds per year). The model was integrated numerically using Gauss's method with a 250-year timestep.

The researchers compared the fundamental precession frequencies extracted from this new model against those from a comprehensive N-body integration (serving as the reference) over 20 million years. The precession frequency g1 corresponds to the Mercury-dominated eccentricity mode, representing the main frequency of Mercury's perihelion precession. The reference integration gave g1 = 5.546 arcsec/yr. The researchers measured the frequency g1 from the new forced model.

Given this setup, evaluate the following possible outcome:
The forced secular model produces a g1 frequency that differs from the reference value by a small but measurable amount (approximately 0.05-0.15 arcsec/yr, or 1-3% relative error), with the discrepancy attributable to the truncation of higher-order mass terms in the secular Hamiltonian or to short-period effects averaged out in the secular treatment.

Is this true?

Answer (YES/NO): NO